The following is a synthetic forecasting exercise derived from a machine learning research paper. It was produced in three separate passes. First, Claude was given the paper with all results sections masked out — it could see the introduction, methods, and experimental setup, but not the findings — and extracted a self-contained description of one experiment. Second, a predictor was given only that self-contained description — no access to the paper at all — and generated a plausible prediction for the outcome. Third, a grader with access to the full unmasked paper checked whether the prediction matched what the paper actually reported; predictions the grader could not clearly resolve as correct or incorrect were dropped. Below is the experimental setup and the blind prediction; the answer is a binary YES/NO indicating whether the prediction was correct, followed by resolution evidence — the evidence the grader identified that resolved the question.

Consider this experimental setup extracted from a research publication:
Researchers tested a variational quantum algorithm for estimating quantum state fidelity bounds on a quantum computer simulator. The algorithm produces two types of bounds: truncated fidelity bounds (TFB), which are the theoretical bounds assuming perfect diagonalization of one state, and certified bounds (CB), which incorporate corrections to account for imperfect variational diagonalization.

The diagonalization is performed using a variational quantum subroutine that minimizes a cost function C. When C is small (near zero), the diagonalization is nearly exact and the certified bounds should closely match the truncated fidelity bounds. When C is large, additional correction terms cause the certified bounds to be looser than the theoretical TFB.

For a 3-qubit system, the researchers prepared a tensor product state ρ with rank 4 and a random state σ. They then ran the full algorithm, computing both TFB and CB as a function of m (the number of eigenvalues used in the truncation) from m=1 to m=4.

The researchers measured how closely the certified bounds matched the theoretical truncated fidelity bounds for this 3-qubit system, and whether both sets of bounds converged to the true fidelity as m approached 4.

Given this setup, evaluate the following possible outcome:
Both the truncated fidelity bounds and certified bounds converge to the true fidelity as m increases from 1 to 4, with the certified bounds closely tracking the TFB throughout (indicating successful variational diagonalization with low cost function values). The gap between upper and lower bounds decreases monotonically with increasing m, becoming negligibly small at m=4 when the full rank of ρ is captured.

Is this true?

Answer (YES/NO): YES